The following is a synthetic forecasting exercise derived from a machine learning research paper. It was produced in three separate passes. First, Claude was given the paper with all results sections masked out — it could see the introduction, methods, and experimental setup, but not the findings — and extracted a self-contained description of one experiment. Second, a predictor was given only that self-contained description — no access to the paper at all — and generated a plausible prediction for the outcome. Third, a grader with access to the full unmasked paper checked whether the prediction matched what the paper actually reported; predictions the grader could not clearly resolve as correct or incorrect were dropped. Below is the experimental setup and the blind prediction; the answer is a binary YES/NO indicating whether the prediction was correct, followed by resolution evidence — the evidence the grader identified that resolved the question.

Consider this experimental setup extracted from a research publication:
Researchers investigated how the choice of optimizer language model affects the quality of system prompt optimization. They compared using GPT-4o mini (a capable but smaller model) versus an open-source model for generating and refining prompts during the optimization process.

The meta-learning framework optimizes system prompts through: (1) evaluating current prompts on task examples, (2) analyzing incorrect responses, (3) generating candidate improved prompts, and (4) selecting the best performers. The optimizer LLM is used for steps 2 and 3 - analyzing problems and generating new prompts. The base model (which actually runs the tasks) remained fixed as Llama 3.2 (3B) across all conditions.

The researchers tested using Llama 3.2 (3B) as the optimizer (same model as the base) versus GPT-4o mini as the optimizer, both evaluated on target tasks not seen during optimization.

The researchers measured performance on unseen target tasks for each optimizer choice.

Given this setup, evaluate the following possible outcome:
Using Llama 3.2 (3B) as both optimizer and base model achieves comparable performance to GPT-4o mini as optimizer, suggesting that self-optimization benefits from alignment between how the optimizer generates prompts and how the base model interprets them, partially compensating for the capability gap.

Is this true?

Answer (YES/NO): NO